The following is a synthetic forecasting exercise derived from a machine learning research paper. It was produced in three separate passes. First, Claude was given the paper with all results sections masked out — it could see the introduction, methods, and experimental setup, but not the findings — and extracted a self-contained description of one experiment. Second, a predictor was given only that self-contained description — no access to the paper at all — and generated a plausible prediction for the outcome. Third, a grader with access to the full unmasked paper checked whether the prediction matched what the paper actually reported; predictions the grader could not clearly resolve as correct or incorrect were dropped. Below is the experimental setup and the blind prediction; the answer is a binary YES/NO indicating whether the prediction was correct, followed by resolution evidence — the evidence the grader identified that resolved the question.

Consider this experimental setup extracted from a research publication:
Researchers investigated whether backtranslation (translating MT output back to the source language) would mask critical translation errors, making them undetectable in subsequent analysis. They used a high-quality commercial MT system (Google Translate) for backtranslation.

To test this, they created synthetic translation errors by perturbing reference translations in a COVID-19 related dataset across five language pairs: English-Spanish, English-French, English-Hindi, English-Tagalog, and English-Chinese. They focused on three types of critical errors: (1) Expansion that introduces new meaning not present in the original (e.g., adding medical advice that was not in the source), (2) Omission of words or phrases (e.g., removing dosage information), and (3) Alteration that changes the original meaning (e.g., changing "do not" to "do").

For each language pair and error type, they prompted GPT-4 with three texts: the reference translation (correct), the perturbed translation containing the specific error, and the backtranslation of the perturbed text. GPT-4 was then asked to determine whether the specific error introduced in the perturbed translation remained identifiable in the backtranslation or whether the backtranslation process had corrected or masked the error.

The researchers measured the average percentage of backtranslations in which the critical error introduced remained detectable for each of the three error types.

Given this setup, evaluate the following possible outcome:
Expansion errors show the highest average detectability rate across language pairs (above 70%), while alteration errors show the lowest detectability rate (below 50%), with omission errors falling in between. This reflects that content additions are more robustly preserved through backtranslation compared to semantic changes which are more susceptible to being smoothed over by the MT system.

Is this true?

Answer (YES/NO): NO